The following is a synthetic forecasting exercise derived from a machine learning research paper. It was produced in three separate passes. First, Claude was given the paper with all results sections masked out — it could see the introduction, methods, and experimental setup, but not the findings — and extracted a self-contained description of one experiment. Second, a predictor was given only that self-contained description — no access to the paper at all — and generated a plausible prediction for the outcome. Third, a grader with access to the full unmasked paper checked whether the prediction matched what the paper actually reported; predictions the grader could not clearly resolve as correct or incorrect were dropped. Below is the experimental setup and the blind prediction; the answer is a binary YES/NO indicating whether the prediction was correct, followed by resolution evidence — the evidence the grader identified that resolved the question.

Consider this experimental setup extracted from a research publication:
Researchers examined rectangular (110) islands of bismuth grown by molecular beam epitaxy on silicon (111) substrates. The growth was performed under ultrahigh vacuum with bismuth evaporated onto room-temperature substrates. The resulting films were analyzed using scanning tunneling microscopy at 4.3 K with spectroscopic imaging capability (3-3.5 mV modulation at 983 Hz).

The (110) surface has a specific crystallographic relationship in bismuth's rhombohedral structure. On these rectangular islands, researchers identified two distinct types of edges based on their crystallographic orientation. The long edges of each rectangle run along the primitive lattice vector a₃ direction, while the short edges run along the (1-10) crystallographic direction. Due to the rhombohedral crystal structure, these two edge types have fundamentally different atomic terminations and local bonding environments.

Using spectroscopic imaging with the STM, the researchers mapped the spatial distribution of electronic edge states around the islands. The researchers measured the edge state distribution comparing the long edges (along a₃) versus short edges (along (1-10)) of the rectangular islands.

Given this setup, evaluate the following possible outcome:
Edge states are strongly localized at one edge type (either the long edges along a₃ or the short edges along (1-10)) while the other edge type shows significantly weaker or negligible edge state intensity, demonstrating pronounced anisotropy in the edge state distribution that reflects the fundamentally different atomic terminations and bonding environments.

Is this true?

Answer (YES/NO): NO